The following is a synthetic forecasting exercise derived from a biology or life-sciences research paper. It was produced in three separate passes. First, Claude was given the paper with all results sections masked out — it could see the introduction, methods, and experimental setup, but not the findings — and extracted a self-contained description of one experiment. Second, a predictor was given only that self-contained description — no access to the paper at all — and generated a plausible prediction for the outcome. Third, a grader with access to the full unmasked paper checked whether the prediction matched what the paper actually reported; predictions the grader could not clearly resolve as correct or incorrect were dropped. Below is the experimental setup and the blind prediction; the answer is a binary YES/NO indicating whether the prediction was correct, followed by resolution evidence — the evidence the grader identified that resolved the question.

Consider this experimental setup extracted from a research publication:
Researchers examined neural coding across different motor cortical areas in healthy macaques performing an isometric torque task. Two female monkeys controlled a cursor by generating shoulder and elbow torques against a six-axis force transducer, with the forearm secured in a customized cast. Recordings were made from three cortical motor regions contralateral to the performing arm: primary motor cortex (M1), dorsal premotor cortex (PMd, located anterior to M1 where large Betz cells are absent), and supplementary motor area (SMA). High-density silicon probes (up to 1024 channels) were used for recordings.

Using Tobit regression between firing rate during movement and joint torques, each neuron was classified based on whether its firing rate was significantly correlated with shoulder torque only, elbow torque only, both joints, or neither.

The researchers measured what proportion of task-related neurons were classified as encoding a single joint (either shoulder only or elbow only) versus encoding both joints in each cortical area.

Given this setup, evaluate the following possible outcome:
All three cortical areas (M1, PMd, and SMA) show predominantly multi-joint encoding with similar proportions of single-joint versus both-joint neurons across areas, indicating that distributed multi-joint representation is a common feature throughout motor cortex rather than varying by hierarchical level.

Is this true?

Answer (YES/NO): NO